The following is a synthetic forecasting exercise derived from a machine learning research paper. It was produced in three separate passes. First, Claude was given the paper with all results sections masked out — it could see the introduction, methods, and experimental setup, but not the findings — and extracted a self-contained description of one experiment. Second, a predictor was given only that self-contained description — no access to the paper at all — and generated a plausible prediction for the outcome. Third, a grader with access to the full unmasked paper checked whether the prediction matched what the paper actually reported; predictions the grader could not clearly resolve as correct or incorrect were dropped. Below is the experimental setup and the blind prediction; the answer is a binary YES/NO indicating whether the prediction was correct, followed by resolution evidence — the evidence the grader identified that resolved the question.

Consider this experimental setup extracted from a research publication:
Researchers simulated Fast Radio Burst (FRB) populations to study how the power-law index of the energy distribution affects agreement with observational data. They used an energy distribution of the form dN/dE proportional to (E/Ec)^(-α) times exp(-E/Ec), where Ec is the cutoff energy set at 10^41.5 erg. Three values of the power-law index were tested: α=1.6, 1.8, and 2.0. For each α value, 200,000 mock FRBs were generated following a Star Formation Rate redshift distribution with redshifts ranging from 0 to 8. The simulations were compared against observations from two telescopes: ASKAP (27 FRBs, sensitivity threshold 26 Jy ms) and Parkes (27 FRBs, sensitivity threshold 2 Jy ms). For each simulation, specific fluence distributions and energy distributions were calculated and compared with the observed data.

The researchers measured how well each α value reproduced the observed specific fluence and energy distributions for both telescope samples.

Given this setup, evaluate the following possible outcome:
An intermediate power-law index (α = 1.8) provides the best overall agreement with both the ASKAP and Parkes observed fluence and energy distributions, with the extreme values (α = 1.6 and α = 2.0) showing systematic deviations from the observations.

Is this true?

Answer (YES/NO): NO